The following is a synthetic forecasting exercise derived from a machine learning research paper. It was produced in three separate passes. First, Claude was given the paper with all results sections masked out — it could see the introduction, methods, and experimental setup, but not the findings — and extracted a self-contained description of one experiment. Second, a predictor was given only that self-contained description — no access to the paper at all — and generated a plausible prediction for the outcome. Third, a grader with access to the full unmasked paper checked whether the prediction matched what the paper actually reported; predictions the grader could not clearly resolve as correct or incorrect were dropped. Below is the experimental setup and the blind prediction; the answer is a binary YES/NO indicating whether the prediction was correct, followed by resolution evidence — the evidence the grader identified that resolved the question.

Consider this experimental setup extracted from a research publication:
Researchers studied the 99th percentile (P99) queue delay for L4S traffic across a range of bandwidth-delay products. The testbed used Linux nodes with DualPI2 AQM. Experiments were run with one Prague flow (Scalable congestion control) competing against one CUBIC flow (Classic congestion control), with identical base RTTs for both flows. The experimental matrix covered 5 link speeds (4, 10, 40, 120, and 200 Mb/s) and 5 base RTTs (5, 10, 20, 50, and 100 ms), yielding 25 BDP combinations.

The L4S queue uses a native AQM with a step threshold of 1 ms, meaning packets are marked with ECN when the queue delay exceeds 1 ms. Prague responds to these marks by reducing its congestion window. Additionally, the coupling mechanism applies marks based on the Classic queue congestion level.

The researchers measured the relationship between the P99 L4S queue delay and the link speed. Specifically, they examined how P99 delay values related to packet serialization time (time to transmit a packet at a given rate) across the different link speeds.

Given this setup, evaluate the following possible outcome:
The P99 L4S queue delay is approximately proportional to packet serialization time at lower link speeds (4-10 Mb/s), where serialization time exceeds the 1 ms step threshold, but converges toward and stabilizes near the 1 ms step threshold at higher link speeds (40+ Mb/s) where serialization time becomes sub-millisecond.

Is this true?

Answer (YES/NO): NO